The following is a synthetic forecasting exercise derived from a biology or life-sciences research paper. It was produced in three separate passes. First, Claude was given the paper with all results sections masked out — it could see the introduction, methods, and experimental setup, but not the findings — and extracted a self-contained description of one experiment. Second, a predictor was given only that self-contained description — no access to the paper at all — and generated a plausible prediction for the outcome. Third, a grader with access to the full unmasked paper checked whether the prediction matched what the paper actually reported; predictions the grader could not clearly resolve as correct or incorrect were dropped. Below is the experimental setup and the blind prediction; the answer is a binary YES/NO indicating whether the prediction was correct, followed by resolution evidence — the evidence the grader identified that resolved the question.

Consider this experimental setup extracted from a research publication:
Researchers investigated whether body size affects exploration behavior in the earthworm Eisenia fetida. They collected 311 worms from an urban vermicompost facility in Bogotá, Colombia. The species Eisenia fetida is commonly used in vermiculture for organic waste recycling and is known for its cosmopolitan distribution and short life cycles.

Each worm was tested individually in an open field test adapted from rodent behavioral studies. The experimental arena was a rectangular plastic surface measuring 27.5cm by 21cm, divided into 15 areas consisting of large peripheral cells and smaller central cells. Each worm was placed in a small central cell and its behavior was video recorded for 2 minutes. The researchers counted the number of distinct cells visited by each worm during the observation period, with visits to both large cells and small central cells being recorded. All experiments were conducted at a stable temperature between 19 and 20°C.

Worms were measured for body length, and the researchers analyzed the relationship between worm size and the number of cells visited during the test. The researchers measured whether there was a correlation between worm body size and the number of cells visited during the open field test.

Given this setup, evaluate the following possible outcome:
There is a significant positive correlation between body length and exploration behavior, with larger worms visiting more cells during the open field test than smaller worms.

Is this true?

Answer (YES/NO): YES